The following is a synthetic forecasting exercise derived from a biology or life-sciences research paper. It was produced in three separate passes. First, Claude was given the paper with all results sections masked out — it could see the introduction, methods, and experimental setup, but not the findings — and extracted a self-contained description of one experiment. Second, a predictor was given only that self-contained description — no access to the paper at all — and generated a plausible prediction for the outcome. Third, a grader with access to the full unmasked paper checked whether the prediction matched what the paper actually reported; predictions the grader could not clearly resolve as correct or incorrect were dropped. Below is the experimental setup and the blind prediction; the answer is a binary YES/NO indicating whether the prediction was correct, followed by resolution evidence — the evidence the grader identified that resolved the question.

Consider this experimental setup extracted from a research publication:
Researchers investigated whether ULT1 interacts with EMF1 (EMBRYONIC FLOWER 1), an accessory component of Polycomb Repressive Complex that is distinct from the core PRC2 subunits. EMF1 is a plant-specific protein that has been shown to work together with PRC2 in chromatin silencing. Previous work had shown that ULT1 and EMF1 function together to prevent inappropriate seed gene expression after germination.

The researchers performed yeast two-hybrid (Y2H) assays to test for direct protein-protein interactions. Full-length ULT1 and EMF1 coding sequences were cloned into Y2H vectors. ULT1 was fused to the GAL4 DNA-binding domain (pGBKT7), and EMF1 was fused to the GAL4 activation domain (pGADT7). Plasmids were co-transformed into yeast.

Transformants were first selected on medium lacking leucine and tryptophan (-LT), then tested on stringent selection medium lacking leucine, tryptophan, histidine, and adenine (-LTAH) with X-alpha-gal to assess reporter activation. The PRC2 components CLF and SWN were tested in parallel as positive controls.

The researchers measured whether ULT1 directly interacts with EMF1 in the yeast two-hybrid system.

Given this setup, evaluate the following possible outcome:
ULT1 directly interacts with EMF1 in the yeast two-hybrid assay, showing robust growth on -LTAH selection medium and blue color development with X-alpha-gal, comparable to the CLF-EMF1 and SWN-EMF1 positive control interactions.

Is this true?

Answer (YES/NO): NO